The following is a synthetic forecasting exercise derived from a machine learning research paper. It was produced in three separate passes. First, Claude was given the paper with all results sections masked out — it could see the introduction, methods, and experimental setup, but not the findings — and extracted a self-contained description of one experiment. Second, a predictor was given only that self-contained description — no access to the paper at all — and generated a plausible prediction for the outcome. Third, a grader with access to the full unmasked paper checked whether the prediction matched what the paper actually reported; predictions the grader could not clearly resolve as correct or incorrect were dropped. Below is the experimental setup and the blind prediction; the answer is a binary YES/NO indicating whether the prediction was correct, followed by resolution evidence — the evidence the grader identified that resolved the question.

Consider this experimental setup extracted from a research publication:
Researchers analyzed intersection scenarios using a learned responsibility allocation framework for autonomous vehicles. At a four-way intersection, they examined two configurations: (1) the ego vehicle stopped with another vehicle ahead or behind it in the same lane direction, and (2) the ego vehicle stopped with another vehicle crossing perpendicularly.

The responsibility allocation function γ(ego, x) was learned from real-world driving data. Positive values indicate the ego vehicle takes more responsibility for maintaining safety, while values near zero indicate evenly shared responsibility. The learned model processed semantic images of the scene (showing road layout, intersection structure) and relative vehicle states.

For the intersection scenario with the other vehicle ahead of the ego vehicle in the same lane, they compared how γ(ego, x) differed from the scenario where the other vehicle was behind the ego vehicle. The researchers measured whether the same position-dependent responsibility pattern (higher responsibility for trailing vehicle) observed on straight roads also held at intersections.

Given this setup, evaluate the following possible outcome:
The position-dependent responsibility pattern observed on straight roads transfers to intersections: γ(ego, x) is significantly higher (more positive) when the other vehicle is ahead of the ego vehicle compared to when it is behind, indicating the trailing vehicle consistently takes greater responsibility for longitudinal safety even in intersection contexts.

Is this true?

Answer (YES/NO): YES